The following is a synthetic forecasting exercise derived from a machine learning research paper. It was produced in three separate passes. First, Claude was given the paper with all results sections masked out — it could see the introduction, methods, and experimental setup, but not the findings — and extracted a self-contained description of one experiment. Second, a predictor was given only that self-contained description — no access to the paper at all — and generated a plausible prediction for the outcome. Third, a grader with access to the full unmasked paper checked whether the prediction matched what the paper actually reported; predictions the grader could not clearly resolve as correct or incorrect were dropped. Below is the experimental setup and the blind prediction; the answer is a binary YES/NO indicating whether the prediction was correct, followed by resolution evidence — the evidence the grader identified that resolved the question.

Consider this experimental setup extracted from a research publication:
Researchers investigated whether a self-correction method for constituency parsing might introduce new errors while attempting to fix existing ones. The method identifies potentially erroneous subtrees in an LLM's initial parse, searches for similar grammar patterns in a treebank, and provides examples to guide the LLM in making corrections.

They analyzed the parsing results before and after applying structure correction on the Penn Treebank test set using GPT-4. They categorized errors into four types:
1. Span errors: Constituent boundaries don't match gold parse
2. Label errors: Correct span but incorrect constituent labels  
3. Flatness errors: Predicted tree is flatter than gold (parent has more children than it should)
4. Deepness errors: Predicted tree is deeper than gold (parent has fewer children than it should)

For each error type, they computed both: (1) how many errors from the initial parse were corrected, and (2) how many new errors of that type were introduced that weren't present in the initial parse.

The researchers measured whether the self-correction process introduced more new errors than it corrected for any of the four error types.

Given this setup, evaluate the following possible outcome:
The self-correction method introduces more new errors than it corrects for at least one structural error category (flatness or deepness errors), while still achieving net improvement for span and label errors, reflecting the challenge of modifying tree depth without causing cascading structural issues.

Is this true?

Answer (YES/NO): NO